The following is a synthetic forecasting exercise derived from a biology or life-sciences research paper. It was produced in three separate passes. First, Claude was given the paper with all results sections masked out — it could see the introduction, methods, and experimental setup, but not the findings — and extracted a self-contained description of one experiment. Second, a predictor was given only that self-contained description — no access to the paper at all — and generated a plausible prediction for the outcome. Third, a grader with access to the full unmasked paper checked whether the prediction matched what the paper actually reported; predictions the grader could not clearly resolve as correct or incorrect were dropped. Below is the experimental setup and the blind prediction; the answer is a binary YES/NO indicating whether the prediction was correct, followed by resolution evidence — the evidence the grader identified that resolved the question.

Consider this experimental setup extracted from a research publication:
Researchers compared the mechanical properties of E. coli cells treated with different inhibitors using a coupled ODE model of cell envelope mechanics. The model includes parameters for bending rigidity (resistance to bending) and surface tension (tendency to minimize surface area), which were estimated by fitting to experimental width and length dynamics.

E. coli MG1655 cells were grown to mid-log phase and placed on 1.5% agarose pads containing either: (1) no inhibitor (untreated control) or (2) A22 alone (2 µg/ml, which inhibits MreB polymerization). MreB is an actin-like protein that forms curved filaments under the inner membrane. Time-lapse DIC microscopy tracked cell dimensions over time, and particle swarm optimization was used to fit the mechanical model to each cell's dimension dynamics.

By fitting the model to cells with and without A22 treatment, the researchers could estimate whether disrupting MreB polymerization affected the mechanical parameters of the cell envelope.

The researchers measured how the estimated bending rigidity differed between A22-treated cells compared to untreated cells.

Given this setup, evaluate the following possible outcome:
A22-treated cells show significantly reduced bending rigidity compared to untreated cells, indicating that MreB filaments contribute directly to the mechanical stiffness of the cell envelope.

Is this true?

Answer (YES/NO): YES